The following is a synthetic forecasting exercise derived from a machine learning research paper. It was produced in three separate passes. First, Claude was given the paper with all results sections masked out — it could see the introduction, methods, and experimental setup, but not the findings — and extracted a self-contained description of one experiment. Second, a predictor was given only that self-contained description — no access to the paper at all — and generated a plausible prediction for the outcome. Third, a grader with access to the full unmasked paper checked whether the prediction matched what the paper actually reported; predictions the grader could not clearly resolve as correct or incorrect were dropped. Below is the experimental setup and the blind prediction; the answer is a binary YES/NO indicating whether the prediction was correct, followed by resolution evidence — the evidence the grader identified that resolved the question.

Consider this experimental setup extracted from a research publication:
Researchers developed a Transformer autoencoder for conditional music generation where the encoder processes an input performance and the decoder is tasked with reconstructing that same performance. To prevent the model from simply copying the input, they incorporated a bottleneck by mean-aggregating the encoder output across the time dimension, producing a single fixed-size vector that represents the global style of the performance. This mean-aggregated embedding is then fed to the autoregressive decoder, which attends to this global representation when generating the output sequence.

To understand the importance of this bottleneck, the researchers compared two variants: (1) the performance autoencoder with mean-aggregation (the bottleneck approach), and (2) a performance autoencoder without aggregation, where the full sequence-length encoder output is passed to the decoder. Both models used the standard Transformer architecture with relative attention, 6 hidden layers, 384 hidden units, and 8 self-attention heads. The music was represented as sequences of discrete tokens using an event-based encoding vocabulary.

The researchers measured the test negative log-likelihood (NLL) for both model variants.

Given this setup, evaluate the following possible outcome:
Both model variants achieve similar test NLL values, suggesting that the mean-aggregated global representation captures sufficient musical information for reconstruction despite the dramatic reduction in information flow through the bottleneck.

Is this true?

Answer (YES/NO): NO